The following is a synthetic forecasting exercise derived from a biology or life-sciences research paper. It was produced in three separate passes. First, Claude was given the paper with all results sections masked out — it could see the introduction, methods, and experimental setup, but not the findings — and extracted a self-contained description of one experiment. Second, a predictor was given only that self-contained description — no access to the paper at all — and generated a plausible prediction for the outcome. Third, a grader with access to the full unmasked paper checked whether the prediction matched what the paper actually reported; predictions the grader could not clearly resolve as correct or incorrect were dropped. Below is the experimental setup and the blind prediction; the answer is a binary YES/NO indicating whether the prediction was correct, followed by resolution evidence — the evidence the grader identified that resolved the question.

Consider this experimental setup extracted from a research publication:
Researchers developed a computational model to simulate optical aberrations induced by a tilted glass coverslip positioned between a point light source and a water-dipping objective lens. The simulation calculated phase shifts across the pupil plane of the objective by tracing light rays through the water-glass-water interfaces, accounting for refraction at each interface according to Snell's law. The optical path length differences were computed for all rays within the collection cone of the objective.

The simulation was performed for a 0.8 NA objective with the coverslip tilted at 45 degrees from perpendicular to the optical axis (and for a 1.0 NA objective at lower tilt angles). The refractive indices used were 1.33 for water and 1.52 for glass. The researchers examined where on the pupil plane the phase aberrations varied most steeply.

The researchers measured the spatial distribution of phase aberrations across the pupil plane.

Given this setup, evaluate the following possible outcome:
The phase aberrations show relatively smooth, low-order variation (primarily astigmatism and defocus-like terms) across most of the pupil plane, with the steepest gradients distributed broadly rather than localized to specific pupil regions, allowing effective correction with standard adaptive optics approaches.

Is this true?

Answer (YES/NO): NO